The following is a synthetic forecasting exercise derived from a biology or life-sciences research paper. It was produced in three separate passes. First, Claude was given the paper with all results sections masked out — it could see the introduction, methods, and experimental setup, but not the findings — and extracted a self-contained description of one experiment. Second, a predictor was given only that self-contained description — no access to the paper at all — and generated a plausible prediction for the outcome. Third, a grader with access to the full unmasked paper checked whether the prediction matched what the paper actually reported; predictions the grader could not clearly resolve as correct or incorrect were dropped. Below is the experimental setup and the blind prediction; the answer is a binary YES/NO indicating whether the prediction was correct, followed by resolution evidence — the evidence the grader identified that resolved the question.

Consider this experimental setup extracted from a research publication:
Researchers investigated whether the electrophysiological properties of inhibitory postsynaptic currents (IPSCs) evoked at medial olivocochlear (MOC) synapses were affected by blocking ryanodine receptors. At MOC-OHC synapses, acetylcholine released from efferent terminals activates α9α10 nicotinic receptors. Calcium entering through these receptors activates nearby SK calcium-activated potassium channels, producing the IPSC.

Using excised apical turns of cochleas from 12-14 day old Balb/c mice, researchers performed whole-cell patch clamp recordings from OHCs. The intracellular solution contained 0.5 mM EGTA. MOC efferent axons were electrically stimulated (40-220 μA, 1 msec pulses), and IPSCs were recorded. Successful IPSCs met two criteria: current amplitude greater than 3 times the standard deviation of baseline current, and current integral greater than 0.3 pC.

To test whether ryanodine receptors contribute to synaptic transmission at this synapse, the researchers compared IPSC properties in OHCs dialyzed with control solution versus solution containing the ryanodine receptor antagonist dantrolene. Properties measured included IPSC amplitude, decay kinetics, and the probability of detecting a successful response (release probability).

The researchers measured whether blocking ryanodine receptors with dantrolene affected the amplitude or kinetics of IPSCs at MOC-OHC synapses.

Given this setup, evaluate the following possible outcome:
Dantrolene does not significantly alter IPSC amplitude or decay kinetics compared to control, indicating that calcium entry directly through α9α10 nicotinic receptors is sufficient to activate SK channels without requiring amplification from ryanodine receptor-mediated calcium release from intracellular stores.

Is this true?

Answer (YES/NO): YES